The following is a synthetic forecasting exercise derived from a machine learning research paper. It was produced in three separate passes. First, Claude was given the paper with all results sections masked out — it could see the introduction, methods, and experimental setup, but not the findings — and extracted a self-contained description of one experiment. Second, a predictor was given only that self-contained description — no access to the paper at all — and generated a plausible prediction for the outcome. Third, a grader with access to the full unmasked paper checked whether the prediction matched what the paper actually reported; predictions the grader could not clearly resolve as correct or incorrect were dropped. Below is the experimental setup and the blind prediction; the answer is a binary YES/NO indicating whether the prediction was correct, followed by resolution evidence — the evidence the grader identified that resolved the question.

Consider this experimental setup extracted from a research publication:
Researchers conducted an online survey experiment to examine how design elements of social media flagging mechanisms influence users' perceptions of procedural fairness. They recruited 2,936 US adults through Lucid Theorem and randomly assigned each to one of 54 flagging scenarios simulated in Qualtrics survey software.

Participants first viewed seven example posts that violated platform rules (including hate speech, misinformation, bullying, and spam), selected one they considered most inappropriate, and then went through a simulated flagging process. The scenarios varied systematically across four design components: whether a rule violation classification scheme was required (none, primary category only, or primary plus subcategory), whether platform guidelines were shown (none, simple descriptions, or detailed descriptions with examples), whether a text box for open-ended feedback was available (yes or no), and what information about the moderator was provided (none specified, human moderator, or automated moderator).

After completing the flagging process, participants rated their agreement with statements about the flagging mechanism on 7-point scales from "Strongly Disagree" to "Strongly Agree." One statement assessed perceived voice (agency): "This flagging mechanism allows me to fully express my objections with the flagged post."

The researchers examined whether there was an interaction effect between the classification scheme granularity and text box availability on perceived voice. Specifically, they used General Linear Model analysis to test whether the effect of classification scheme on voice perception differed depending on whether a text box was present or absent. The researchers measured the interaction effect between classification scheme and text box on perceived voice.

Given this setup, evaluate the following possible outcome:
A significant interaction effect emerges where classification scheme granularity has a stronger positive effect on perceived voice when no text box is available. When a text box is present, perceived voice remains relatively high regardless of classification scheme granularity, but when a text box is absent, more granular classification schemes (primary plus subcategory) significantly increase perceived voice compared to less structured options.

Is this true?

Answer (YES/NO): NO